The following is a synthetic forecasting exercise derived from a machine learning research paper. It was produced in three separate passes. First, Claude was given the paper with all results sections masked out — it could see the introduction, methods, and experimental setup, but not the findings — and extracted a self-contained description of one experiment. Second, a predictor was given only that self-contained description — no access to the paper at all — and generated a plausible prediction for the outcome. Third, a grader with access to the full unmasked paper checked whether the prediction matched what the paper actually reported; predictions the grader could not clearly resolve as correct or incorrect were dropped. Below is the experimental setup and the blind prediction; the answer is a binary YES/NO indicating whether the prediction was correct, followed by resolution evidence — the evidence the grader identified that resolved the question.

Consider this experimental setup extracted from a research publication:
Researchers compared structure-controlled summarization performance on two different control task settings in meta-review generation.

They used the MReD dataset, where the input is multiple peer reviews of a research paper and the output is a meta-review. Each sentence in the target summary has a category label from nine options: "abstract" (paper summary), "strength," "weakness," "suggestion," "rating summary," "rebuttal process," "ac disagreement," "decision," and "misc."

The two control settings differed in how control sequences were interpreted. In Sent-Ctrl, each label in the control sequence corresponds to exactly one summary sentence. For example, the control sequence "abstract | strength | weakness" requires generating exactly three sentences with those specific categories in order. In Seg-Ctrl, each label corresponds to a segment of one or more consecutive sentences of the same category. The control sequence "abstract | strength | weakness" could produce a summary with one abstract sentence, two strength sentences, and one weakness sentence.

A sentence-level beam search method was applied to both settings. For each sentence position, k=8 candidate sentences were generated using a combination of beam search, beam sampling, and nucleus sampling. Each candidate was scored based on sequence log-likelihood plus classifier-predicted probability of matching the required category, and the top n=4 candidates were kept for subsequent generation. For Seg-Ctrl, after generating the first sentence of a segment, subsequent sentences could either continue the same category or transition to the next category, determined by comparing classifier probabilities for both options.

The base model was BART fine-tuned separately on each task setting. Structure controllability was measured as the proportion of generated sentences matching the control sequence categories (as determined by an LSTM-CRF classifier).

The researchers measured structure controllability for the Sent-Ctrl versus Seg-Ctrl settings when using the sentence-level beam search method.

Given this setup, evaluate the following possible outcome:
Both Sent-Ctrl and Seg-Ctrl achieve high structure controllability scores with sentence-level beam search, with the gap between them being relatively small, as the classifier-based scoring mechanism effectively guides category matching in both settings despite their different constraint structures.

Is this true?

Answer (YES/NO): YES